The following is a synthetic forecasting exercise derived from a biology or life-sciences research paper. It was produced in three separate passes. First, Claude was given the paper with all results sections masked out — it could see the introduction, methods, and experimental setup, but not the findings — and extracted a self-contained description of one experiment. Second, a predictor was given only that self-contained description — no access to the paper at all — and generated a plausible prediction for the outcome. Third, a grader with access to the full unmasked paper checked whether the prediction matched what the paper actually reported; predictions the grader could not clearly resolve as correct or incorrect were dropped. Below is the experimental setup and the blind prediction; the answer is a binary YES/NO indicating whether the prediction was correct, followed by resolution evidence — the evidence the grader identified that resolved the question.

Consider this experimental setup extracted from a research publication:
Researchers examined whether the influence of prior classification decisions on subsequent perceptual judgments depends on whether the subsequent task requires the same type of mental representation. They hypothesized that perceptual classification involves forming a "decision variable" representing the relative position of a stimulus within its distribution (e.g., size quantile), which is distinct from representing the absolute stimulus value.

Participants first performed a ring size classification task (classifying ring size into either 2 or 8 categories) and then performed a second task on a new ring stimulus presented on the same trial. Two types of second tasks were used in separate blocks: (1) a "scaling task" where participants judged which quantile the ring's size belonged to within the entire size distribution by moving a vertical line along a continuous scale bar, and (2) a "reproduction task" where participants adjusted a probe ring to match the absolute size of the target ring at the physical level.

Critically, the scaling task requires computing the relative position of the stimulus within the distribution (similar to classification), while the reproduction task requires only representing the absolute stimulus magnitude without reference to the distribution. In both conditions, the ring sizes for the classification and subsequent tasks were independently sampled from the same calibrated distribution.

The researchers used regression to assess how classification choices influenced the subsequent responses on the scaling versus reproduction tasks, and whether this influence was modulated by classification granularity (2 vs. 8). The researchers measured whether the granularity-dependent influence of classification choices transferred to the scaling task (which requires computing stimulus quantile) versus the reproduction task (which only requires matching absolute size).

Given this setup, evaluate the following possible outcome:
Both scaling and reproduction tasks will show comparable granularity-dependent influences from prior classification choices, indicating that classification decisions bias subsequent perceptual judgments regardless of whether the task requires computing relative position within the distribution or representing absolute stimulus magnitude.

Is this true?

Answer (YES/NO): NO